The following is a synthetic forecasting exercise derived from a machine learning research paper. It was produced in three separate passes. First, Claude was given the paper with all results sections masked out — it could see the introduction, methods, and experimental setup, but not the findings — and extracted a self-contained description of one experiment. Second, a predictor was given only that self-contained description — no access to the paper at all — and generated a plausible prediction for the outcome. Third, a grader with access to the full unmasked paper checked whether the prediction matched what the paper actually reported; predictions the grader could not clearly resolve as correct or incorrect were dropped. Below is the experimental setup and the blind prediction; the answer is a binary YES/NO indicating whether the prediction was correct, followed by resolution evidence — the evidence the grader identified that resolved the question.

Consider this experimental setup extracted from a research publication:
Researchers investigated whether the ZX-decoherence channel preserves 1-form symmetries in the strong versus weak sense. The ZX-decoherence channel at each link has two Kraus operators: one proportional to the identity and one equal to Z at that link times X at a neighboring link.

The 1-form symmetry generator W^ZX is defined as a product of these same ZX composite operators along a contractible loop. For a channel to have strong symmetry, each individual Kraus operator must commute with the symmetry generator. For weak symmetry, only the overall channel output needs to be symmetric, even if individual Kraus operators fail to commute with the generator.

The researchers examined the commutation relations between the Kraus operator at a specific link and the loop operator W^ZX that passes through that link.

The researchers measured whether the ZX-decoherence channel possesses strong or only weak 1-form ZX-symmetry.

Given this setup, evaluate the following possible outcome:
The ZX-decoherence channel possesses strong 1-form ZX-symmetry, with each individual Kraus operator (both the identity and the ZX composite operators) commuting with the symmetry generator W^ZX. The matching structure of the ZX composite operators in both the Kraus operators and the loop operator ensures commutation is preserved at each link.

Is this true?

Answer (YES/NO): NO